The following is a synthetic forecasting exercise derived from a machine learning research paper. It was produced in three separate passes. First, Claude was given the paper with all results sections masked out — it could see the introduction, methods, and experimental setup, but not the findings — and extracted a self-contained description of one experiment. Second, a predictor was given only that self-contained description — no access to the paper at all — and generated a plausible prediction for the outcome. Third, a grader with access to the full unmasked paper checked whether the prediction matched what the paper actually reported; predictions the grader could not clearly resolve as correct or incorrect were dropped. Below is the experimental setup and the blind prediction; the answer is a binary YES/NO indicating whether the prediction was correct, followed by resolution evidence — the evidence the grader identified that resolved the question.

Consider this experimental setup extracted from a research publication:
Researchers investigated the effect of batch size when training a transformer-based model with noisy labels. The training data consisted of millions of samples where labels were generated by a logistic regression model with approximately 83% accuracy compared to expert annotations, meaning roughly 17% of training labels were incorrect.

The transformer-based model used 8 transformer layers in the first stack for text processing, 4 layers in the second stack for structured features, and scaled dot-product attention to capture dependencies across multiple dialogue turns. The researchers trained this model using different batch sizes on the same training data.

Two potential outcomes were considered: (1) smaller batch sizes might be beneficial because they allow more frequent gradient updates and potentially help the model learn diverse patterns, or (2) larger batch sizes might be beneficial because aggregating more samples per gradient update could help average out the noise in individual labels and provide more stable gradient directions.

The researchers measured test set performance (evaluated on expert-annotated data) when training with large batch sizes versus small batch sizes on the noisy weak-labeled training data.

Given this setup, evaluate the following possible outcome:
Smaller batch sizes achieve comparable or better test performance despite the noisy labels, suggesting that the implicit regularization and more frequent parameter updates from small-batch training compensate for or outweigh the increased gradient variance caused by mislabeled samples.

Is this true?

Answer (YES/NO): NO